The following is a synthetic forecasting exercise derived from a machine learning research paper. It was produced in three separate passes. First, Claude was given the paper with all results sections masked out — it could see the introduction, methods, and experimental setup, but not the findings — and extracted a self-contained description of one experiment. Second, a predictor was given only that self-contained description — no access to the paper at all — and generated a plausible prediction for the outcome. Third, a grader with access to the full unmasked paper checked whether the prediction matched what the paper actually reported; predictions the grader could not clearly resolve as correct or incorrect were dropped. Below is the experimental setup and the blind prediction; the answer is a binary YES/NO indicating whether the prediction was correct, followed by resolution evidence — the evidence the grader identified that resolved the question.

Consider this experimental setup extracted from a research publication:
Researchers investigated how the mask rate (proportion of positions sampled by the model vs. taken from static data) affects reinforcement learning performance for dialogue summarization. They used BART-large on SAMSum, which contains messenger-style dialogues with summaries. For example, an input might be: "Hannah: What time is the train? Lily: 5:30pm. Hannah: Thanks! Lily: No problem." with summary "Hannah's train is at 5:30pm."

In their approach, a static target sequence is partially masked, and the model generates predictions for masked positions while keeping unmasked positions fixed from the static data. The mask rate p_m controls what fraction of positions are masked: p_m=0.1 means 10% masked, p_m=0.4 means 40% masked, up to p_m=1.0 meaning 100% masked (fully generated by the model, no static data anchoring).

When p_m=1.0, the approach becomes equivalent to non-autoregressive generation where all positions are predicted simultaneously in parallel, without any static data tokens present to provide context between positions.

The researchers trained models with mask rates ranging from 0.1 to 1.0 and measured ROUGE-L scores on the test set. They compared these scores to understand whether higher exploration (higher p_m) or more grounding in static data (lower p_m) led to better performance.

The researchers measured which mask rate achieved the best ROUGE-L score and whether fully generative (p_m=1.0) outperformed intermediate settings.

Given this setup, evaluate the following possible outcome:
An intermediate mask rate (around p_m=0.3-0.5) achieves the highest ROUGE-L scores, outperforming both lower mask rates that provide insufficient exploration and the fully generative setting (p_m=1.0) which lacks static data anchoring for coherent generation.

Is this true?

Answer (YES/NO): NO